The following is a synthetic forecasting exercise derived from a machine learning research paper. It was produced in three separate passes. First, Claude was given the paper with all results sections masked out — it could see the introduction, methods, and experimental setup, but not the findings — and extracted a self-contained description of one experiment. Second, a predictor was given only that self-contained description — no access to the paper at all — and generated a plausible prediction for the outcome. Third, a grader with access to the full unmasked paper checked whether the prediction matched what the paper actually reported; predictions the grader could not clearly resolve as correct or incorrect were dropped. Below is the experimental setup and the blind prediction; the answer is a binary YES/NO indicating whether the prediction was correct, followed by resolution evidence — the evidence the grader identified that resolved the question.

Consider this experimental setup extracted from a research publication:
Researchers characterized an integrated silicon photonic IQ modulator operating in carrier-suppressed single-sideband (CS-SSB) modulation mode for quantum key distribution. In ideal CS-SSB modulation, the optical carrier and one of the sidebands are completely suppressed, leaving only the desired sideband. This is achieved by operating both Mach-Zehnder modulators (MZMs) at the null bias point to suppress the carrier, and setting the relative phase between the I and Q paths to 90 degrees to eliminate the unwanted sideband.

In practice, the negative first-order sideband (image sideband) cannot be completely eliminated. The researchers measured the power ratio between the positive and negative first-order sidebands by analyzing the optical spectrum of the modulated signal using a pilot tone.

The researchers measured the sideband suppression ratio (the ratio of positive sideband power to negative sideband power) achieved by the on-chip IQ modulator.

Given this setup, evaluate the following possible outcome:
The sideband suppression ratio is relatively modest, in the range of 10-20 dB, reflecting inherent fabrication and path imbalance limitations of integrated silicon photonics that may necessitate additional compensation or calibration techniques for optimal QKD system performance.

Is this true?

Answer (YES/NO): YES